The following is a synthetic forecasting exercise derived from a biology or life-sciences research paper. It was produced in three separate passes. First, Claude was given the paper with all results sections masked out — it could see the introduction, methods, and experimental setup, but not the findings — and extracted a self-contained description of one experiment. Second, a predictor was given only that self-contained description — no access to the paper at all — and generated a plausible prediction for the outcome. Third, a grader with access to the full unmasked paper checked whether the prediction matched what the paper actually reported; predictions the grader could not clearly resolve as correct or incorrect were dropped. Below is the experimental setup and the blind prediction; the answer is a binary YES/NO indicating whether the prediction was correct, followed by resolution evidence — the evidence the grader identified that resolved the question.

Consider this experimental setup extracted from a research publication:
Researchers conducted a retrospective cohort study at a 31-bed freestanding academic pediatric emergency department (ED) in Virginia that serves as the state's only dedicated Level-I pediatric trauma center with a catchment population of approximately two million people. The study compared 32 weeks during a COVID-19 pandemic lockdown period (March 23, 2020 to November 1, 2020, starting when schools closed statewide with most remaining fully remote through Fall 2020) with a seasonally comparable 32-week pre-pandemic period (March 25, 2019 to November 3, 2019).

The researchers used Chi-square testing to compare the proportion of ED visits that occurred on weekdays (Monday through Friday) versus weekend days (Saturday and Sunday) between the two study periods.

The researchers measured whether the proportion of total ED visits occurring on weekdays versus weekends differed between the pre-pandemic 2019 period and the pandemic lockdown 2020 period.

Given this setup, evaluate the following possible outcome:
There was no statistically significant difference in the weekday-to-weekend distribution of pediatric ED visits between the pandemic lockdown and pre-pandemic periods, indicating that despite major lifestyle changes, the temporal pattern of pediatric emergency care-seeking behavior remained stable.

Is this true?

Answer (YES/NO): YES